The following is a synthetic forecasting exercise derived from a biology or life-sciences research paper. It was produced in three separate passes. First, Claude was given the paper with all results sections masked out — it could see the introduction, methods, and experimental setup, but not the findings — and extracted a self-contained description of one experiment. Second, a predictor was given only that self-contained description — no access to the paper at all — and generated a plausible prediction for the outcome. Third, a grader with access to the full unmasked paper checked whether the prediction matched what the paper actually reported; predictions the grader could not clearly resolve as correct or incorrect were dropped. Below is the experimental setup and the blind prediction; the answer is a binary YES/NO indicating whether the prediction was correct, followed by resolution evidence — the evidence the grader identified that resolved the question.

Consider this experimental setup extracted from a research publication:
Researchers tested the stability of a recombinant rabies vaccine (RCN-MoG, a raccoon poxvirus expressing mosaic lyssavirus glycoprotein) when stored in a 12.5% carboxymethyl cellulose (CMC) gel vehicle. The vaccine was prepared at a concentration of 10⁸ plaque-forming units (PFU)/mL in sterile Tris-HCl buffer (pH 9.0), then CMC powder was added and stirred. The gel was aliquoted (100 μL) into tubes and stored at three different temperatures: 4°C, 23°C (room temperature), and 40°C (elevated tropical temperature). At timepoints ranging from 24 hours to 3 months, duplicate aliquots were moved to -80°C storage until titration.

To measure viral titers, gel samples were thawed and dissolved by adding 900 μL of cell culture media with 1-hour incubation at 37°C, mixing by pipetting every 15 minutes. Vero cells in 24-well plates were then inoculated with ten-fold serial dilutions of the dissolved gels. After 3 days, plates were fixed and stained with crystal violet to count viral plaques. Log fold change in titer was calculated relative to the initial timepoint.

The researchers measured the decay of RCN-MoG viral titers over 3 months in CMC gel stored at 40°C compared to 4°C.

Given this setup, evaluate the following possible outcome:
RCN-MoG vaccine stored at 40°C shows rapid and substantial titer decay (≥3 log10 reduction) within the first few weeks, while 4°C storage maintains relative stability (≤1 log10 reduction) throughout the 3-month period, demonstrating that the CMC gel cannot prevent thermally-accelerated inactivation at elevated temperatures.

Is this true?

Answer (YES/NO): YES